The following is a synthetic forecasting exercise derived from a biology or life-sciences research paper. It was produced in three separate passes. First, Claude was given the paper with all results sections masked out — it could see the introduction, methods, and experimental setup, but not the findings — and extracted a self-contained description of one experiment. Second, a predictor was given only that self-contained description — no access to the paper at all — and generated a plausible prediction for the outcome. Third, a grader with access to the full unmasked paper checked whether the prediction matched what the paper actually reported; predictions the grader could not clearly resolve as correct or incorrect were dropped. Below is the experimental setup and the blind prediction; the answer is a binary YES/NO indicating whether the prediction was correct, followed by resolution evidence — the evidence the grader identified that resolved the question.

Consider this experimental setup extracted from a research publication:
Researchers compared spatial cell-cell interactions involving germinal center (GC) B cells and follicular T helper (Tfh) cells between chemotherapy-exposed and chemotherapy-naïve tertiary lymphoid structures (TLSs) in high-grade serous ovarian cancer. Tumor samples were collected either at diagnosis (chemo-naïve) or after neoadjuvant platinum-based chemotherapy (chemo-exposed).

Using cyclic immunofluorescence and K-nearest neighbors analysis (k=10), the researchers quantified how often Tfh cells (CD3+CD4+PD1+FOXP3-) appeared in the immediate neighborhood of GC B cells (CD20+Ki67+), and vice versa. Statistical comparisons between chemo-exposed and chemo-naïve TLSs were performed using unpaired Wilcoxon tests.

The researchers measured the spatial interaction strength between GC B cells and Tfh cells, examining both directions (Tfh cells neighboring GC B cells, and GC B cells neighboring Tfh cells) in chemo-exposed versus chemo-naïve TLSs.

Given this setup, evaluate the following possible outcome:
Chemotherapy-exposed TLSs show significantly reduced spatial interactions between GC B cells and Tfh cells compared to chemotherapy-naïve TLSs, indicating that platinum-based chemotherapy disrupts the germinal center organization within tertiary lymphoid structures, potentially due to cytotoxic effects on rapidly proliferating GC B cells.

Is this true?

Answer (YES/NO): NO